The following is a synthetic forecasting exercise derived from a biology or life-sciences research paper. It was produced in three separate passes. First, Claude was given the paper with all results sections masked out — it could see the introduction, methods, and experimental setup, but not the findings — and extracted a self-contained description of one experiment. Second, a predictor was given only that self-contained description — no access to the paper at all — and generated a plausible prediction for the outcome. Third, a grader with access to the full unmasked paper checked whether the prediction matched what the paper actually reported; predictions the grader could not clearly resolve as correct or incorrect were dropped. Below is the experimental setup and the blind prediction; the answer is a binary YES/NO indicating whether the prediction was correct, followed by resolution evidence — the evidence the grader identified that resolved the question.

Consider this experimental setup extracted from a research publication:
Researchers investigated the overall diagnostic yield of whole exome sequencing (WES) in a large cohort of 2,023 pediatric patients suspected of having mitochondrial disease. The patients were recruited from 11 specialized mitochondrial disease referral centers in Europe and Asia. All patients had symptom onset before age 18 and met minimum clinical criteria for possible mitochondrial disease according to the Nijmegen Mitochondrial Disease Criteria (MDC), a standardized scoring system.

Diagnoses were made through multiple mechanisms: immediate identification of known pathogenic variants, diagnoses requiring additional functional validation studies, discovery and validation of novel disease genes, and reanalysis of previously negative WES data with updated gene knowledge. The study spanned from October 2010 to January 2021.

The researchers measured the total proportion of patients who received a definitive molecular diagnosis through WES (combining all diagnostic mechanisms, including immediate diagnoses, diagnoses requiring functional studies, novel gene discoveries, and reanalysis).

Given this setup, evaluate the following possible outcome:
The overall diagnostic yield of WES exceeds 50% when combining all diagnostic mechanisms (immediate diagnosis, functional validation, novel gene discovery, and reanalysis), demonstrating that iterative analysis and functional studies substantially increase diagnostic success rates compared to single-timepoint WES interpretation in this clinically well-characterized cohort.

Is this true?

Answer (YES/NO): YES